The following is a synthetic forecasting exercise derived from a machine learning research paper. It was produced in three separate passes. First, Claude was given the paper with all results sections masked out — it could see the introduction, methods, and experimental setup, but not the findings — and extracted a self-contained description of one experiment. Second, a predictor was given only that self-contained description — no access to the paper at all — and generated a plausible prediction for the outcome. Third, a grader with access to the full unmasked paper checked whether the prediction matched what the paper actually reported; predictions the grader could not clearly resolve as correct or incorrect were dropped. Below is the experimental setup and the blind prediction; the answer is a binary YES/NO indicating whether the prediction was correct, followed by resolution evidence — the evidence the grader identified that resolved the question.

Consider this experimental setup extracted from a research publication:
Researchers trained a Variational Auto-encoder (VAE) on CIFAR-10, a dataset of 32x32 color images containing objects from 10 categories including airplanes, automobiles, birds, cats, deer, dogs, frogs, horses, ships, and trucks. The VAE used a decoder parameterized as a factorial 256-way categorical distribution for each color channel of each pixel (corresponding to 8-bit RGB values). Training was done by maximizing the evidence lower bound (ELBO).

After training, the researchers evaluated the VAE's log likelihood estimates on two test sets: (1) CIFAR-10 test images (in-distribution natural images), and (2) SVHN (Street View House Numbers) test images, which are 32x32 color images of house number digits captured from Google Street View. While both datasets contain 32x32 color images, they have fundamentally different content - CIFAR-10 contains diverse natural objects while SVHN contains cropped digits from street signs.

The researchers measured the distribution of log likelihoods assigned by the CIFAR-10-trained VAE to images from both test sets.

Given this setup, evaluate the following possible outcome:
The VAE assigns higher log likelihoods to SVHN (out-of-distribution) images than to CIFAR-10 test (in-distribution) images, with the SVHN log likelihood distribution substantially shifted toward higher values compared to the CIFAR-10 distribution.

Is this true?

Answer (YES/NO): YES